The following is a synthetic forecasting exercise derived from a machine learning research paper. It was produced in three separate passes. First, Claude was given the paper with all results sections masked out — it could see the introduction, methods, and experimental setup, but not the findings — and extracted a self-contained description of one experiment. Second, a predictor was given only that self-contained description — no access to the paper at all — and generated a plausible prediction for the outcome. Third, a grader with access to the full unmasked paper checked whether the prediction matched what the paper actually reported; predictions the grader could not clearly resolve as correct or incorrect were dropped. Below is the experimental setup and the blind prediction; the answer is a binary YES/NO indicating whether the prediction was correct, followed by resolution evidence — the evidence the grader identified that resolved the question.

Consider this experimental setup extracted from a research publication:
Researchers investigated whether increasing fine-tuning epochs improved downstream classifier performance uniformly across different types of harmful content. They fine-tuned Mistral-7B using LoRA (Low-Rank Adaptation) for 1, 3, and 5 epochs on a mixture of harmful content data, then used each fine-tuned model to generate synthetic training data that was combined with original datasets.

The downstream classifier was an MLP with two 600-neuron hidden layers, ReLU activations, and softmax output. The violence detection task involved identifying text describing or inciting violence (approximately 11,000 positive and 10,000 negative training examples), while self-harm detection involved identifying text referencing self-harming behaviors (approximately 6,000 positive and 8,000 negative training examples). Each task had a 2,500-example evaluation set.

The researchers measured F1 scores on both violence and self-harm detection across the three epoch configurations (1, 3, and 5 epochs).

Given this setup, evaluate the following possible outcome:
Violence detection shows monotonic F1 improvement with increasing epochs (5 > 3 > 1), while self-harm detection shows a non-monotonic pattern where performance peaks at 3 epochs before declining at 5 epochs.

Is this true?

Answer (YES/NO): NO